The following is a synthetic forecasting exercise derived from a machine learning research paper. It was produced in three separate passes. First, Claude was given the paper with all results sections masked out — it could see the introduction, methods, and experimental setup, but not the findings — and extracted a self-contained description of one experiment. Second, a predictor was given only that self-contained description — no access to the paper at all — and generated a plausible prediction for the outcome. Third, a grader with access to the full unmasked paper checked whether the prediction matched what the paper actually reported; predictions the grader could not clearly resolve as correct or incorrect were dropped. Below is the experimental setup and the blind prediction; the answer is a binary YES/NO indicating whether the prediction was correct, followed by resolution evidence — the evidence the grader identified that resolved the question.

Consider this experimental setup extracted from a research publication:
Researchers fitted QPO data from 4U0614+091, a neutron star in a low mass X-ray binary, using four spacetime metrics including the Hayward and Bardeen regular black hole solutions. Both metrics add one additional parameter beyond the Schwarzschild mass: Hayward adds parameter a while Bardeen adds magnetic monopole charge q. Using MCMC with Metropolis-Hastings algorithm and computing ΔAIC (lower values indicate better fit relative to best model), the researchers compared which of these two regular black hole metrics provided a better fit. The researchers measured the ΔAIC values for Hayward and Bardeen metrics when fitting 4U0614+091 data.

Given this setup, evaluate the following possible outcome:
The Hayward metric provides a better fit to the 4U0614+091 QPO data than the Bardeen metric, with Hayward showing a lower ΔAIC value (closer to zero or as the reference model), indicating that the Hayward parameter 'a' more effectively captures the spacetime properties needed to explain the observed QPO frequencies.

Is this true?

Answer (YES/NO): YES